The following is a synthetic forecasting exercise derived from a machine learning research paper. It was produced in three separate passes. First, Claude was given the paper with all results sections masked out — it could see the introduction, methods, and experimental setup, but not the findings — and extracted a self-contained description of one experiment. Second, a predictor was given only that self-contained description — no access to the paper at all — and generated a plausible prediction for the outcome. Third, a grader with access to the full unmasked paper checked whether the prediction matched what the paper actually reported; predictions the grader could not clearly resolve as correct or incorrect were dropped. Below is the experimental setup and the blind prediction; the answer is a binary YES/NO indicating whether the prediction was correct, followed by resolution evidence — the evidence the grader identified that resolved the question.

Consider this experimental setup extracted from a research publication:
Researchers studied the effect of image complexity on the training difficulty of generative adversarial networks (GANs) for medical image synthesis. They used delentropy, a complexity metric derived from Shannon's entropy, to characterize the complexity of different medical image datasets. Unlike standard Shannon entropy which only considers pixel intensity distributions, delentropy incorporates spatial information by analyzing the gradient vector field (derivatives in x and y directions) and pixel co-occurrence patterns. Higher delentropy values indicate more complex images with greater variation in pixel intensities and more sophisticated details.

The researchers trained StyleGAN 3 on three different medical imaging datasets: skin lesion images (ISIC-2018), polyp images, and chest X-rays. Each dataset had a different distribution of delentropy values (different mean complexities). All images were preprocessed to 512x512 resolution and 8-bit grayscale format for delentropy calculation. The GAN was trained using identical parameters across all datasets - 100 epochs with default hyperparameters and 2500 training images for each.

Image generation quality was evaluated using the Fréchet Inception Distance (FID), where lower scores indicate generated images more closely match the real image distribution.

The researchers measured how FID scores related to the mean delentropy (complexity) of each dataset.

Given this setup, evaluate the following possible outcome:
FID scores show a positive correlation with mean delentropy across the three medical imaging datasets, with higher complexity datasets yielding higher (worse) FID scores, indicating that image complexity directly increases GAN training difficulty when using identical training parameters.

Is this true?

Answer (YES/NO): NO